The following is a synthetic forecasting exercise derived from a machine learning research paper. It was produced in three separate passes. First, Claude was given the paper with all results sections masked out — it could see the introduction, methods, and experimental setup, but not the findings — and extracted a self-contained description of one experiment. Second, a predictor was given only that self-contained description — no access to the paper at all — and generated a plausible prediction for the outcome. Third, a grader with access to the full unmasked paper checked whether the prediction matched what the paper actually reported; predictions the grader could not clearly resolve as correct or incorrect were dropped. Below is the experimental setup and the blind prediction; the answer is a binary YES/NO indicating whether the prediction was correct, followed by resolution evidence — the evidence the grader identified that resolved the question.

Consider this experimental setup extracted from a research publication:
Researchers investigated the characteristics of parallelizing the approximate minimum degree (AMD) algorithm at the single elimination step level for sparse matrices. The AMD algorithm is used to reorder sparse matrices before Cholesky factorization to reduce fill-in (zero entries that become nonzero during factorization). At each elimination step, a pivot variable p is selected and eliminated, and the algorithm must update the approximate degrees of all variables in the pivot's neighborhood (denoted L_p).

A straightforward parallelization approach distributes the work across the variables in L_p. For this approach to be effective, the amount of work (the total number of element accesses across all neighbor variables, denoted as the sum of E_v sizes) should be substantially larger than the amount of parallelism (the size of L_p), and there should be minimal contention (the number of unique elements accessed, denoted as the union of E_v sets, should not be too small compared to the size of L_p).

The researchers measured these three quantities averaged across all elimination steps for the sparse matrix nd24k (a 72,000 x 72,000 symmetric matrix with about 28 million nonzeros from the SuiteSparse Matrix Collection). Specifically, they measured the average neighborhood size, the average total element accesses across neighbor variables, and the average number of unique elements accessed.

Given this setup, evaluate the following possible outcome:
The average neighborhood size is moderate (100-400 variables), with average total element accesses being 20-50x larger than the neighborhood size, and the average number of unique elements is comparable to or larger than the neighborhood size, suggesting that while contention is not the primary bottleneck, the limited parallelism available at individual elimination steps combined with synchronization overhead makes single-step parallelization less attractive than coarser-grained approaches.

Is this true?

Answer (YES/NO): NO